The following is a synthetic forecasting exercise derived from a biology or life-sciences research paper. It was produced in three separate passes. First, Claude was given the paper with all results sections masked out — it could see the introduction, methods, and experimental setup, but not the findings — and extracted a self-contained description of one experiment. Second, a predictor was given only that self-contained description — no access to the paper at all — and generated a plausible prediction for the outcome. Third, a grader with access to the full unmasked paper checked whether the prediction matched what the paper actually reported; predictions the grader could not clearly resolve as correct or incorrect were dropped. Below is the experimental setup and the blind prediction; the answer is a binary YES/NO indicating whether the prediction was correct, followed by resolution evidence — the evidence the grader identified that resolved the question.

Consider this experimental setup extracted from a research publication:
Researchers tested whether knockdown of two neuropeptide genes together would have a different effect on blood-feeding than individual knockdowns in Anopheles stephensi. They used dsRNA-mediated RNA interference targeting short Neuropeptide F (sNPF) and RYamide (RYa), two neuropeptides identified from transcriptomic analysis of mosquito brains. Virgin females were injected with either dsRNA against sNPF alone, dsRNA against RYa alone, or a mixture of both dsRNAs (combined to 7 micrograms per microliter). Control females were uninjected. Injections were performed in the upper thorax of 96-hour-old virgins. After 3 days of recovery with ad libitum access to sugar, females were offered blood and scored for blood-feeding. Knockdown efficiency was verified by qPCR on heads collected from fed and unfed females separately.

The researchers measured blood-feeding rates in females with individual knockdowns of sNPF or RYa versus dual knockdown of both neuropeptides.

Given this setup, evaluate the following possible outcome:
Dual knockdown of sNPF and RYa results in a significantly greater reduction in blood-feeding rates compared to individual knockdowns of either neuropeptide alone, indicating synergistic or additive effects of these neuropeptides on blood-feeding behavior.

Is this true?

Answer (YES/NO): YES